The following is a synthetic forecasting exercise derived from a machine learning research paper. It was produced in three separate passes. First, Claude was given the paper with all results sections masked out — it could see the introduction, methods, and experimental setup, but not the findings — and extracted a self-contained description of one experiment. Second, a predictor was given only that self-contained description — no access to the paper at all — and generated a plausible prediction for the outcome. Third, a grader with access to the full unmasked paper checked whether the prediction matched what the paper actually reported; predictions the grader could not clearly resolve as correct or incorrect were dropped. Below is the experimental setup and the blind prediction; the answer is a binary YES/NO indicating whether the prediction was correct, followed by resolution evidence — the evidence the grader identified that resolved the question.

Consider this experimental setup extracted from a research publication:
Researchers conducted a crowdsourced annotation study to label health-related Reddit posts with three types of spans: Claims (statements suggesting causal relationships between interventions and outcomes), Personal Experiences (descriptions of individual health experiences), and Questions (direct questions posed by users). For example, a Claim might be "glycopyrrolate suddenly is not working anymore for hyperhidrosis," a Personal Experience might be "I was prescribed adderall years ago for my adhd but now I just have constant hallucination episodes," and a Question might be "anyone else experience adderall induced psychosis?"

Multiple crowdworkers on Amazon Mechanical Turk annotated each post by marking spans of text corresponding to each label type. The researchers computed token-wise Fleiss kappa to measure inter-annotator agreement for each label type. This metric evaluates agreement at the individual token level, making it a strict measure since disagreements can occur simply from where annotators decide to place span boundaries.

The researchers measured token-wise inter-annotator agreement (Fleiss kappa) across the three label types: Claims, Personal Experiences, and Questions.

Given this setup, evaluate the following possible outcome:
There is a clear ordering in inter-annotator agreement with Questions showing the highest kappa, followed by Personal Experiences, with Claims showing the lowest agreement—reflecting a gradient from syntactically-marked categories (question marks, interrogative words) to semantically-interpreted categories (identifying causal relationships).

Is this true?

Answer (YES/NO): YES